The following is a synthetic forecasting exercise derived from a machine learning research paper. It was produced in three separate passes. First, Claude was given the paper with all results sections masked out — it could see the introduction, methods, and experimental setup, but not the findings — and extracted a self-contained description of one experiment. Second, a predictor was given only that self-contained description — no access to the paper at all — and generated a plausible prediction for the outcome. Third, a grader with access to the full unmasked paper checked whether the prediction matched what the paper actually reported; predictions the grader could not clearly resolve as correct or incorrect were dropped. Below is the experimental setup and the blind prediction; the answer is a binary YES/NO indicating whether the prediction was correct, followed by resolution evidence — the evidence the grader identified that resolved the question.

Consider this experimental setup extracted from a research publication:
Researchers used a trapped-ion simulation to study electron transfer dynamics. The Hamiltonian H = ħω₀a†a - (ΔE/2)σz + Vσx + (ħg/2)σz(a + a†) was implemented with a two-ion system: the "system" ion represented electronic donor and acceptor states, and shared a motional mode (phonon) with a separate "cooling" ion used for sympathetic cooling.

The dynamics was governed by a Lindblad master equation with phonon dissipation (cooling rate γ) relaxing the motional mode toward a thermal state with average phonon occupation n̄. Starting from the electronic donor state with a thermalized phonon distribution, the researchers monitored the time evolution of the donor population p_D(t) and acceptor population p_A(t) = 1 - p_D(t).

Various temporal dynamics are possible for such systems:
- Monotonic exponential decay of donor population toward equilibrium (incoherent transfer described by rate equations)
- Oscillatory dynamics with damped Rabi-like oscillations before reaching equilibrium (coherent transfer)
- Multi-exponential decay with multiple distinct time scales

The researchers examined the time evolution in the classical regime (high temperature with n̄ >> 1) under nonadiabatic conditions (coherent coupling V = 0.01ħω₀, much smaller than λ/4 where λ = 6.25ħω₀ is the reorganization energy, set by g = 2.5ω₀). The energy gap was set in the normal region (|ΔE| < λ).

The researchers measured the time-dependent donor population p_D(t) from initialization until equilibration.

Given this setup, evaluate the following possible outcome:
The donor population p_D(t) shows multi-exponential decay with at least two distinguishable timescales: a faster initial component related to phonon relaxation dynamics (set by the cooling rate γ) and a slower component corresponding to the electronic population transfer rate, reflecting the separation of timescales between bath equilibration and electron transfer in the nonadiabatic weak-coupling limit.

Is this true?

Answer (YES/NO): NO